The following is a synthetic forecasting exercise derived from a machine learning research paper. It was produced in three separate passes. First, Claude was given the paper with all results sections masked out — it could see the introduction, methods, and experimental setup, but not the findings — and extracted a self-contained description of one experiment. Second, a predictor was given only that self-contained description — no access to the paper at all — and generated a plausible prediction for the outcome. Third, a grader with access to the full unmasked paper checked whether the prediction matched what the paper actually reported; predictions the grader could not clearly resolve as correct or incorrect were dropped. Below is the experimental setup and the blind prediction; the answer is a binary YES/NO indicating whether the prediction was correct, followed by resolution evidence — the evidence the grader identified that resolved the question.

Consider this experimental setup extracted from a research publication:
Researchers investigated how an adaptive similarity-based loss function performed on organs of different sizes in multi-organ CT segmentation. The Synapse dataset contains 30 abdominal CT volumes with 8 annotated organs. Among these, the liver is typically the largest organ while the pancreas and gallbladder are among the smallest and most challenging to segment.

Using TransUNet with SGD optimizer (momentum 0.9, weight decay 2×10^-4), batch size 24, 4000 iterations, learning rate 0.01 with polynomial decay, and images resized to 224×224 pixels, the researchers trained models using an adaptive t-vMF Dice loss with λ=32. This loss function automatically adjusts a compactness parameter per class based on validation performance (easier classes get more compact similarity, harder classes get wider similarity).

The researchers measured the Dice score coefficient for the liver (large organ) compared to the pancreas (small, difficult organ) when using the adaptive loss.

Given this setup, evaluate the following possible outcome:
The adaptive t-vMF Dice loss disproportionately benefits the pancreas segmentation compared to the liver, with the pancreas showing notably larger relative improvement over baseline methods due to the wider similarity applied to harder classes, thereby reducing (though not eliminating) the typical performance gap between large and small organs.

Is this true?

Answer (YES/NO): NO